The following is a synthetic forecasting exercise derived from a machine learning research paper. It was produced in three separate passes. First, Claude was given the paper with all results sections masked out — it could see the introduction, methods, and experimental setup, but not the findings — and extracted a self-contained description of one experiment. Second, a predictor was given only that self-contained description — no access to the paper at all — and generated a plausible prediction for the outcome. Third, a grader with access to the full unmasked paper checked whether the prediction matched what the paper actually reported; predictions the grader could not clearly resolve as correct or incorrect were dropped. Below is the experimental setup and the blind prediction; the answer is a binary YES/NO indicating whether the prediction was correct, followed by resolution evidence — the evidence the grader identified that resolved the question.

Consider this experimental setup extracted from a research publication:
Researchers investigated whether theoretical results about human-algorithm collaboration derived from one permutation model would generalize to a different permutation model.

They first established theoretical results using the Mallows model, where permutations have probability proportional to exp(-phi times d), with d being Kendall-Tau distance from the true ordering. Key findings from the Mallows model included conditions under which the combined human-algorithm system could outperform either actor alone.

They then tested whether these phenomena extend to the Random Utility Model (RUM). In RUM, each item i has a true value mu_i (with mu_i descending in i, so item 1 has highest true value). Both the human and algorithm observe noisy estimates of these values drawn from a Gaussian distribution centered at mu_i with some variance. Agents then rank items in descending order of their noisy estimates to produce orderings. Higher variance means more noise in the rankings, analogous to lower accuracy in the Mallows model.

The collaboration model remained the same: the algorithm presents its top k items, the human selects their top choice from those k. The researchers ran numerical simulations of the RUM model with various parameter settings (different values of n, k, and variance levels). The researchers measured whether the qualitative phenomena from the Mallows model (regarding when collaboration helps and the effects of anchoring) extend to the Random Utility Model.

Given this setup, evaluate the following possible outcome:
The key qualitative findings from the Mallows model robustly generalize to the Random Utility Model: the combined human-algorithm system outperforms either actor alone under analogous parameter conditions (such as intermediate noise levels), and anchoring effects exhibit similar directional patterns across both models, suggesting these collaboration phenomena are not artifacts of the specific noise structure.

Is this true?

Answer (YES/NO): YES